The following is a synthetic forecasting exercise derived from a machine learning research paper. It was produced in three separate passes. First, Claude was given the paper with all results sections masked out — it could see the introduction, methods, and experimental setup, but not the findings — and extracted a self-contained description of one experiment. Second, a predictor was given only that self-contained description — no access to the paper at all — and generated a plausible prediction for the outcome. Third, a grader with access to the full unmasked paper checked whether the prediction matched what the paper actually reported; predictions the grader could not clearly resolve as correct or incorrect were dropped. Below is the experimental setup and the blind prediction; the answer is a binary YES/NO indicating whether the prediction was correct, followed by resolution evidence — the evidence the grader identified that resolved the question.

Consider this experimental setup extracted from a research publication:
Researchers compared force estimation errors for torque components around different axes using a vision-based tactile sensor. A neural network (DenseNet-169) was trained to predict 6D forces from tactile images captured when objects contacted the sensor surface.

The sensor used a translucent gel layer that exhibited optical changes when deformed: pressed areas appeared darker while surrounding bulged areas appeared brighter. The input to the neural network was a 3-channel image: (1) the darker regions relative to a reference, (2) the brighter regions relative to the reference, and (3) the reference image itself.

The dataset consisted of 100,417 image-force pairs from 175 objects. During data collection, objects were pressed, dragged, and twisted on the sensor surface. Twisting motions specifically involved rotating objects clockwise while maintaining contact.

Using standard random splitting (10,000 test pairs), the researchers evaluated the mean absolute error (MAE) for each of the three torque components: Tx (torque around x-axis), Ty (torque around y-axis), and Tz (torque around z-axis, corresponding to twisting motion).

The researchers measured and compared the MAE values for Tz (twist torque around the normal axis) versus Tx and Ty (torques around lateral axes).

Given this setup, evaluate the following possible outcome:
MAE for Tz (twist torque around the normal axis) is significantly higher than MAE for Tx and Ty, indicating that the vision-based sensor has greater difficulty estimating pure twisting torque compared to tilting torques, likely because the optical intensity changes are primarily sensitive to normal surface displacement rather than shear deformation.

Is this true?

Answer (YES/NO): NO